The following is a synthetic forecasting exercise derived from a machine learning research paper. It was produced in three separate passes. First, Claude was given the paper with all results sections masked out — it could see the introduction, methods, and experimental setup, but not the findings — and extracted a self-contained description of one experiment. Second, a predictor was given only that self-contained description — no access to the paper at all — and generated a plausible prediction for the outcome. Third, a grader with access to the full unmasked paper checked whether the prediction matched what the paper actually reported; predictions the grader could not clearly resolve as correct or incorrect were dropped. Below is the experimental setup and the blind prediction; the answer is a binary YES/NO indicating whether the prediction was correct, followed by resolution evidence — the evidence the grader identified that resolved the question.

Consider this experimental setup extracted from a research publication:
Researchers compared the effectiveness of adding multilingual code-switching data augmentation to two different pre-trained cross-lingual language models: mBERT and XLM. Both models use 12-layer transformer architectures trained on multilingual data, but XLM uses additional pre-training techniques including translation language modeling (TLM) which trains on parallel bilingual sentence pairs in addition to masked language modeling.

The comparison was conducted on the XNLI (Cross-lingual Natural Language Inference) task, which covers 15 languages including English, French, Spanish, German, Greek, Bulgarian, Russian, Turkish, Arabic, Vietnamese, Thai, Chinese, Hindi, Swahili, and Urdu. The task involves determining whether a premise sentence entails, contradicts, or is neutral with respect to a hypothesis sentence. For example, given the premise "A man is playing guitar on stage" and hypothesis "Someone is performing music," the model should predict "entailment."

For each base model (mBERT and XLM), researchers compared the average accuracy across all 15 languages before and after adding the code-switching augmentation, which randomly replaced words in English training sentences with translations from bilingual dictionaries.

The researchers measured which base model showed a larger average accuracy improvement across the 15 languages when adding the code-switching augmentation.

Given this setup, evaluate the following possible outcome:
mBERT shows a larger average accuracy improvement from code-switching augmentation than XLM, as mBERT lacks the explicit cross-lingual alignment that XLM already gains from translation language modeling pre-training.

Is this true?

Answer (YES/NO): YES